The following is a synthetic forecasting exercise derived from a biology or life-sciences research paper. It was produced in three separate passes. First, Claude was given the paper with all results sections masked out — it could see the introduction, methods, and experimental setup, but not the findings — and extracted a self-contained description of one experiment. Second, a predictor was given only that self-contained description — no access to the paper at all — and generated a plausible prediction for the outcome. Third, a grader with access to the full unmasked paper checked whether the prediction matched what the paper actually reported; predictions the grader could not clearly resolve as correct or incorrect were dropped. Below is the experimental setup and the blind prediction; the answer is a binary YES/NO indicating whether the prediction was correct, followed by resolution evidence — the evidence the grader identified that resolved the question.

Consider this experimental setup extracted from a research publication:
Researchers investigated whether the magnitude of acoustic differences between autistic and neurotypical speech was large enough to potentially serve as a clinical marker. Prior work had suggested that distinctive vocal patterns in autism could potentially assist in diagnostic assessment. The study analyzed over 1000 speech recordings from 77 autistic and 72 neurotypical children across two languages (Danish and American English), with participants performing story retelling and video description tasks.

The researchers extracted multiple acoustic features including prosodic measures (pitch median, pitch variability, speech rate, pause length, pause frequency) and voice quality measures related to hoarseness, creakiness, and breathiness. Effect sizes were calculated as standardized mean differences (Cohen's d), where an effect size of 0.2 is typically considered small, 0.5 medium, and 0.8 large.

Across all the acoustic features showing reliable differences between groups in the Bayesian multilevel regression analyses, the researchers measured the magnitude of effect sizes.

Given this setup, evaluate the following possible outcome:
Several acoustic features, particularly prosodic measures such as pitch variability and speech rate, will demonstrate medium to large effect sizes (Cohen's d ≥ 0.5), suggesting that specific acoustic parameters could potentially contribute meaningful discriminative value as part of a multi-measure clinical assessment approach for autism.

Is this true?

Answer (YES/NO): NO